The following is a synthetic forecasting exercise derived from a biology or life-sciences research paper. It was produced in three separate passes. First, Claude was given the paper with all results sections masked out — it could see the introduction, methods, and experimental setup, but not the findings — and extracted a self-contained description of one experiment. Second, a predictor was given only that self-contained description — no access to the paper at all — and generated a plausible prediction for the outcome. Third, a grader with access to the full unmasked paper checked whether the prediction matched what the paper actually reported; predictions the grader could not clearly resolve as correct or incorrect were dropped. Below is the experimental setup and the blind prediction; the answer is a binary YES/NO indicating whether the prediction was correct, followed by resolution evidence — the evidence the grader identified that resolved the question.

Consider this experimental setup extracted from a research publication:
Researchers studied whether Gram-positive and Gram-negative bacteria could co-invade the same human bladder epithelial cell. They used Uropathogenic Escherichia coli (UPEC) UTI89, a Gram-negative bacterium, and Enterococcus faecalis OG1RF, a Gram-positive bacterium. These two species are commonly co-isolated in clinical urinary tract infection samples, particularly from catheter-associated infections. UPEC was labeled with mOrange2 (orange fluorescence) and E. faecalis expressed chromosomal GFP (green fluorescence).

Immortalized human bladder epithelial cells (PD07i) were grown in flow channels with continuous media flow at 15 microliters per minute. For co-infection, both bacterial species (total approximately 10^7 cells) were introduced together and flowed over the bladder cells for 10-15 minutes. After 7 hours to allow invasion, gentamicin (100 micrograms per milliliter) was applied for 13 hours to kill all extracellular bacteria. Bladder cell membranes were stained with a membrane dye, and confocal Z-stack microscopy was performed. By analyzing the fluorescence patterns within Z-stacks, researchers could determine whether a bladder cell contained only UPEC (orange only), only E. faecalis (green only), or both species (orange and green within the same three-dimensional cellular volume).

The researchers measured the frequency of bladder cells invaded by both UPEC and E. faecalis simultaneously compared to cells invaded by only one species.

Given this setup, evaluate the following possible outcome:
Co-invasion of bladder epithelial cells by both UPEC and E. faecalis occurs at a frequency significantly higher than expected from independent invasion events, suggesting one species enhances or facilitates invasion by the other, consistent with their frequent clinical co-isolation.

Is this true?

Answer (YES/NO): NO